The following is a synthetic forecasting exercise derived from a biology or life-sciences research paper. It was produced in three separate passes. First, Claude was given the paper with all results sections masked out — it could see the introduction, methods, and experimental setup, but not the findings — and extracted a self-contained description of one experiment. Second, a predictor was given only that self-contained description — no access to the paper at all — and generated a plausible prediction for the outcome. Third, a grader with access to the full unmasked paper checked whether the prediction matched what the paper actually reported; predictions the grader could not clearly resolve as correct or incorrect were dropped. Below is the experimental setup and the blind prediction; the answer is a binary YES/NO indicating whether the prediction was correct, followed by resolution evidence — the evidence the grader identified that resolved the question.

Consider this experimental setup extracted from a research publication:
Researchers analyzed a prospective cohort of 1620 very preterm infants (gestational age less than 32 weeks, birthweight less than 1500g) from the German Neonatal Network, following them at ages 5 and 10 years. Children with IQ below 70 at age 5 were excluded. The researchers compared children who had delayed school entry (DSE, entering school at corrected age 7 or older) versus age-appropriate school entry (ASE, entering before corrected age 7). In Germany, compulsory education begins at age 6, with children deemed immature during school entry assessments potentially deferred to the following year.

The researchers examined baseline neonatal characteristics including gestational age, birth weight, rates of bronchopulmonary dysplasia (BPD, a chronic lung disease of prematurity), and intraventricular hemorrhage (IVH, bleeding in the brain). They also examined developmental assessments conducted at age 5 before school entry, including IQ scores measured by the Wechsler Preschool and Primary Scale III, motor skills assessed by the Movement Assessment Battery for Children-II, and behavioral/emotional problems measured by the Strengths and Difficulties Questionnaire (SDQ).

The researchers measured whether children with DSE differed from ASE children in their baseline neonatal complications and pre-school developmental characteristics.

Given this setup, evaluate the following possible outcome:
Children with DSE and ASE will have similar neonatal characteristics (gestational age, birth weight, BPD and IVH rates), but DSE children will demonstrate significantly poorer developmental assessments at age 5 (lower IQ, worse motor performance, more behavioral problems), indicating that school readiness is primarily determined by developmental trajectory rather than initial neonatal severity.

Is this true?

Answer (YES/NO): NO